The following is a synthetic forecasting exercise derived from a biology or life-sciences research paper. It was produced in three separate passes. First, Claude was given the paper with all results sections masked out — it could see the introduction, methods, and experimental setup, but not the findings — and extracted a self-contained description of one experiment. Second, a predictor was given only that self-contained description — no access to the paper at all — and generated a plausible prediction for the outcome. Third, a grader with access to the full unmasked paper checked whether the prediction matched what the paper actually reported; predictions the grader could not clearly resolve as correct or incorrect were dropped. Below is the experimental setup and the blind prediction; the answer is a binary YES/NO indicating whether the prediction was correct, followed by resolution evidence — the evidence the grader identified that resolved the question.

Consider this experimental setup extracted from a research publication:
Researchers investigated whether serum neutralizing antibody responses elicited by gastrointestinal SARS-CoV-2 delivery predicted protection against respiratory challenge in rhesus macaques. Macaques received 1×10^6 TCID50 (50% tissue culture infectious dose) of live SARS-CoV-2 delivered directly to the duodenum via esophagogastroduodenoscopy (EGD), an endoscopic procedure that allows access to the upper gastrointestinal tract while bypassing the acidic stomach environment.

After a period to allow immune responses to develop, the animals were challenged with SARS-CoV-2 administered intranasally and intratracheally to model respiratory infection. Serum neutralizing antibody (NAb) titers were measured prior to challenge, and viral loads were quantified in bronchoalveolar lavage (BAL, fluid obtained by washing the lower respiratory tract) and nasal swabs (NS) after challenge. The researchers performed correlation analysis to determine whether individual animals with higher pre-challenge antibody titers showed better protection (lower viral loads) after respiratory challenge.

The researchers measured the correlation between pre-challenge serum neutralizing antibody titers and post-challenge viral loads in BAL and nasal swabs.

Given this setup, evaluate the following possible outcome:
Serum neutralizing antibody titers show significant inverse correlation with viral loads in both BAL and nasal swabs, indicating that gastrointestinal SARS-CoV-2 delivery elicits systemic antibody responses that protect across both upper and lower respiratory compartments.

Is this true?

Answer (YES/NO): NO